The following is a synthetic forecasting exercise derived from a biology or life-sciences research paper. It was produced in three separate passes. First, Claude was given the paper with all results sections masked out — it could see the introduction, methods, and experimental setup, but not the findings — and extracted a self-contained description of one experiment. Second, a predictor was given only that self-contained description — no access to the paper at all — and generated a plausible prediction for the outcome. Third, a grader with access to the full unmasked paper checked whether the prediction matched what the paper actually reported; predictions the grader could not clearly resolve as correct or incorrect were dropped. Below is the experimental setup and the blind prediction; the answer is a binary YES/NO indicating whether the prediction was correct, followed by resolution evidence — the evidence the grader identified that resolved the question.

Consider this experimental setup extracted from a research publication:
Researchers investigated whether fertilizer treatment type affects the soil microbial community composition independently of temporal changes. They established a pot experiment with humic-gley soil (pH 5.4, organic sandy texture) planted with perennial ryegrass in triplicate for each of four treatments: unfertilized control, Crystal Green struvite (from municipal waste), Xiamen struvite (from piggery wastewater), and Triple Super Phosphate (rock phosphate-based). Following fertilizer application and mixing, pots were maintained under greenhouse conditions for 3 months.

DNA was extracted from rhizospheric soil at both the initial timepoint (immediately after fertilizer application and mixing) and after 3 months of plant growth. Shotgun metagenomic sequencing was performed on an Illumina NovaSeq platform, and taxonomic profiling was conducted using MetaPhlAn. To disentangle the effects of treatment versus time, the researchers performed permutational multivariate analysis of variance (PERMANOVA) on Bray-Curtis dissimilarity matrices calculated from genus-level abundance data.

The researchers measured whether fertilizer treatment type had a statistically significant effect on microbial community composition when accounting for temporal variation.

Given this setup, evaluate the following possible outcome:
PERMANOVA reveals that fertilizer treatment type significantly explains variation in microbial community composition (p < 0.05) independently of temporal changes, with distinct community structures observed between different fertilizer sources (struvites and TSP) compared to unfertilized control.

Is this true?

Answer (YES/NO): NO